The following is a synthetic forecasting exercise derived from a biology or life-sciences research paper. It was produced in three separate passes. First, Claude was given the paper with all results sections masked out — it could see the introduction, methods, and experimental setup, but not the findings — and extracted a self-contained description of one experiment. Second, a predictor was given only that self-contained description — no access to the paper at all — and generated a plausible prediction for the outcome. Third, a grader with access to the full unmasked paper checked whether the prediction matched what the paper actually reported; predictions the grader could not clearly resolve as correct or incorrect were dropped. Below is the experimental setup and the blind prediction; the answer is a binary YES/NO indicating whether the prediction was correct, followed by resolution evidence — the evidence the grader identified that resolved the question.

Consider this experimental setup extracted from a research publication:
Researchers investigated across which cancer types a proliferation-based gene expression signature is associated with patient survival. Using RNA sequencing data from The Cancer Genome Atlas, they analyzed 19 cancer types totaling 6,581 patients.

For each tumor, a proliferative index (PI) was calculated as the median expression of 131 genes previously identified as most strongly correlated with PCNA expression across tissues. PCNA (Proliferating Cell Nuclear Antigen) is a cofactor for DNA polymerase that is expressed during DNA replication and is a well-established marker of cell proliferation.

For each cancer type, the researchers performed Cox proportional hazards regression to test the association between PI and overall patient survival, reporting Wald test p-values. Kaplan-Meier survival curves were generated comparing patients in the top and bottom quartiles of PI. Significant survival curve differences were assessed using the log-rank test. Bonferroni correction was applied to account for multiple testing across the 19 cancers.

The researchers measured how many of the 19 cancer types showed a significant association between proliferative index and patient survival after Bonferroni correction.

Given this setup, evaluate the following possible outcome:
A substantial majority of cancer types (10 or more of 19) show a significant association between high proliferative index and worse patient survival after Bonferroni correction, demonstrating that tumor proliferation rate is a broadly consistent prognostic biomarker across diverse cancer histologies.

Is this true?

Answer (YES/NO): NO